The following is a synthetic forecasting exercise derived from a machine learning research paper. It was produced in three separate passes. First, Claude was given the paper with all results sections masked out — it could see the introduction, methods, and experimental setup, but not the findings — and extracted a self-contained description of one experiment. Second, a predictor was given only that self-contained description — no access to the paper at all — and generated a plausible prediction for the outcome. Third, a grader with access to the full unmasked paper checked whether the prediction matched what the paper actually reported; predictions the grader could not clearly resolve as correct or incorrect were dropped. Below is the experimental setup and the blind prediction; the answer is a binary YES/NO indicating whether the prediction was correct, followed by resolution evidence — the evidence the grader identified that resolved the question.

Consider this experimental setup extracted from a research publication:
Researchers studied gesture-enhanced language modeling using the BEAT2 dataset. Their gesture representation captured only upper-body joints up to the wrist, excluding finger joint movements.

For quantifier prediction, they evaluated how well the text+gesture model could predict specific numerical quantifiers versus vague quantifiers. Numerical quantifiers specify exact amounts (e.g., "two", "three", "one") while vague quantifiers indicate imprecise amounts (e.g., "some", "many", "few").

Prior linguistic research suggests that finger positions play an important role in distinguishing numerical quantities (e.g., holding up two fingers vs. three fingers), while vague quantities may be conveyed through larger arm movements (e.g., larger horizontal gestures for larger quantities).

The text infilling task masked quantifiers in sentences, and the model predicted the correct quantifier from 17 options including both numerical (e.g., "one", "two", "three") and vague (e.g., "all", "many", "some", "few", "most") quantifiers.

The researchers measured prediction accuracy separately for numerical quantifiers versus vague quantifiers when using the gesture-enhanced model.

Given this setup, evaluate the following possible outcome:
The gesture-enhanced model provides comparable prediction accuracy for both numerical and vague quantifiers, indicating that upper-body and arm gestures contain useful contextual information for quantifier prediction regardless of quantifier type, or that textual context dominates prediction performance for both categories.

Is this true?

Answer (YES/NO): NO